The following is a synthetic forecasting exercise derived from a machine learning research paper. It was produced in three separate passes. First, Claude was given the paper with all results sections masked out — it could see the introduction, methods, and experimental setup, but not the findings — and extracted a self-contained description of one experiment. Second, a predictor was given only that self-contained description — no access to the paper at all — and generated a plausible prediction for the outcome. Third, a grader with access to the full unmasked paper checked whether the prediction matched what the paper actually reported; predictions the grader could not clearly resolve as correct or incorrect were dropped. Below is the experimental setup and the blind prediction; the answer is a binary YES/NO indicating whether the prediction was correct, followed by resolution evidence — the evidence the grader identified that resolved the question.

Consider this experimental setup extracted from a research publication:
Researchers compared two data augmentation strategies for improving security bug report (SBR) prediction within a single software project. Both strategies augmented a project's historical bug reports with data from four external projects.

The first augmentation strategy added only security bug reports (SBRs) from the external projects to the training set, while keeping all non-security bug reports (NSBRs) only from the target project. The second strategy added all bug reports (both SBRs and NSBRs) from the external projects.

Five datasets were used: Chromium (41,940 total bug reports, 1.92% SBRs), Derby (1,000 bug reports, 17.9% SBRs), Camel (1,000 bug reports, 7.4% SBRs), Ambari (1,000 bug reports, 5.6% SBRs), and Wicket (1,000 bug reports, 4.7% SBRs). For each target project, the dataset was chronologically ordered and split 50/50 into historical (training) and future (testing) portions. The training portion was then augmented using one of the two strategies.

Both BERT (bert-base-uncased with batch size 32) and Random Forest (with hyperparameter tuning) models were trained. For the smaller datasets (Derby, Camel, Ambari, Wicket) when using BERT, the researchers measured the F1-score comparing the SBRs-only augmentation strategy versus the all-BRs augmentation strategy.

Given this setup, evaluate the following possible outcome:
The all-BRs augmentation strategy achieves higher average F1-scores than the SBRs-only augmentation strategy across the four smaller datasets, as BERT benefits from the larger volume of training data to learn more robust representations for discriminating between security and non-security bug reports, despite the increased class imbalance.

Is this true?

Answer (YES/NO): YES